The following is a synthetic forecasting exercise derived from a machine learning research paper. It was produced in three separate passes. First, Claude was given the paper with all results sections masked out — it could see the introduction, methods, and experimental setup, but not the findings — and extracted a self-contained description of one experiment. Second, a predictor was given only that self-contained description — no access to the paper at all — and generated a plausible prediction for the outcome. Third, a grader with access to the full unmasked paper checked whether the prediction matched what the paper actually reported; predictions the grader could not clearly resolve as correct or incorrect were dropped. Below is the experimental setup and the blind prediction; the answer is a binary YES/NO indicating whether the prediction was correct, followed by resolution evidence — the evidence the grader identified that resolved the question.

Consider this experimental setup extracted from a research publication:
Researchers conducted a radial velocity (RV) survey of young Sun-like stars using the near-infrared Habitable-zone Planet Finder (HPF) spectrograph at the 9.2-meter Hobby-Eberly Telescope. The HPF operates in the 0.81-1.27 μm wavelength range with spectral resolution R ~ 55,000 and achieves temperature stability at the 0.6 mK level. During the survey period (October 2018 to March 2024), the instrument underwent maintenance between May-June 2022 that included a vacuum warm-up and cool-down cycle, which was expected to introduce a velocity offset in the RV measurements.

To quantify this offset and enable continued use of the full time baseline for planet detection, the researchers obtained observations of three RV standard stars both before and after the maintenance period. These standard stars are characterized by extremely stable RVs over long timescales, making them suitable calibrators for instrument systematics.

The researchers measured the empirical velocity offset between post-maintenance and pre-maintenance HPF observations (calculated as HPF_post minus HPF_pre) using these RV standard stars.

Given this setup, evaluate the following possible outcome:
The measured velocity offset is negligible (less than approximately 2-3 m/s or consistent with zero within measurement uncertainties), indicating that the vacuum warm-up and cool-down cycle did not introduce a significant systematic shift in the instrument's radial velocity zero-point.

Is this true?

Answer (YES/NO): NO